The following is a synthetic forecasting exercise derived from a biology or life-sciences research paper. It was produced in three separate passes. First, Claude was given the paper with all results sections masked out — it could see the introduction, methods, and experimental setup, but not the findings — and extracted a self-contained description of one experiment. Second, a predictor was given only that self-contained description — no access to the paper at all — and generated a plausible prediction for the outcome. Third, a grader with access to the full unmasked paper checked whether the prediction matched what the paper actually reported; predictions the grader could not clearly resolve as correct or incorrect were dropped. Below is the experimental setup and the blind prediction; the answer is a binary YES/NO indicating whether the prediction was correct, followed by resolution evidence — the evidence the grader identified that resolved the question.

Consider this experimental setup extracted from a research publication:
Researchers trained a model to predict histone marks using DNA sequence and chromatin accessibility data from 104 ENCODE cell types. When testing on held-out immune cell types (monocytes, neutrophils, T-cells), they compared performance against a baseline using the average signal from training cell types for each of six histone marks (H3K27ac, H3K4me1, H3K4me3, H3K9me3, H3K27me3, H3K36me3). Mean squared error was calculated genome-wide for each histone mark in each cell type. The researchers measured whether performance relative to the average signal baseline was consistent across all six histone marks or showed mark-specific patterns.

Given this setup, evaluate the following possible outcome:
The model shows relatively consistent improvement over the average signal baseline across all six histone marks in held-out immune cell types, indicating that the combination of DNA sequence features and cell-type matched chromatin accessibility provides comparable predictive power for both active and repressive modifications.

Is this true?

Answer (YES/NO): NO